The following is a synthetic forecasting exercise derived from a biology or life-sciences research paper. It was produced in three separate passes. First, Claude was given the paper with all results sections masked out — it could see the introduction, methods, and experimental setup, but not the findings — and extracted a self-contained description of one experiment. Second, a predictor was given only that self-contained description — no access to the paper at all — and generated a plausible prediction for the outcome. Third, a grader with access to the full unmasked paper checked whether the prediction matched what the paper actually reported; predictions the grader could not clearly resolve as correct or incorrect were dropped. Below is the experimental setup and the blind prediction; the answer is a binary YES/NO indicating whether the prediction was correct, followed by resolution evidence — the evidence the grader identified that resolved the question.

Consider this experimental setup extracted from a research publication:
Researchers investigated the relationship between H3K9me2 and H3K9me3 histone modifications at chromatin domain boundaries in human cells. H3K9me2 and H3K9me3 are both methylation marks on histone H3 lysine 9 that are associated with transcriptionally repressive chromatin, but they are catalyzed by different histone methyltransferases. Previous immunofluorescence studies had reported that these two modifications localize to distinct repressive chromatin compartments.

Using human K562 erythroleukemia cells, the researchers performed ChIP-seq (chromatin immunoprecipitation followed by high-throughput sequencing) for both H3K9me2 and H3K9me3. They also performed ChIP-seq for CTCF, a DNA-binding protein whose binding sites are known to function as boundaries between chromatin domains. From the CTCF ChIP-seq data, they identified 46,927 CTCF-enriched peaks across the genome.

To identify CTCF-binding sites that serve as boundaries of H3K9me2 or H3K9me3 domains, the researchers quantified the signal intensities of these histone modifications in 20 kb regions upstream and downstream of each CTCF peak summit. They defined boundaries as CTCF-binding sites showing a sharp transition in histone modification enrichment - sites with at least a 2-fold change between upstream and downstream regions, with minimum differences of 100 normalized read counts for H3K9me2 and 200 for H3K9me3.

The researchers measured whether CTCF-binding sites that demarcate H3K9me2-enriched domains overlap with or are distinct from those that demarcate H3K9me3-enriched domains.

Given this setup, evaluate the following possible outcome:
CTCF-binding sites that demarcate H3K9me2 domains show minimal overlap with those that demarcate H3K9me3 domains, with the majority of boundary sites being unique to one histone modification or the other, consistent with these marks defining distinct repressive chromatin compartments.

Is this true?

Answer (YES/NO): NO